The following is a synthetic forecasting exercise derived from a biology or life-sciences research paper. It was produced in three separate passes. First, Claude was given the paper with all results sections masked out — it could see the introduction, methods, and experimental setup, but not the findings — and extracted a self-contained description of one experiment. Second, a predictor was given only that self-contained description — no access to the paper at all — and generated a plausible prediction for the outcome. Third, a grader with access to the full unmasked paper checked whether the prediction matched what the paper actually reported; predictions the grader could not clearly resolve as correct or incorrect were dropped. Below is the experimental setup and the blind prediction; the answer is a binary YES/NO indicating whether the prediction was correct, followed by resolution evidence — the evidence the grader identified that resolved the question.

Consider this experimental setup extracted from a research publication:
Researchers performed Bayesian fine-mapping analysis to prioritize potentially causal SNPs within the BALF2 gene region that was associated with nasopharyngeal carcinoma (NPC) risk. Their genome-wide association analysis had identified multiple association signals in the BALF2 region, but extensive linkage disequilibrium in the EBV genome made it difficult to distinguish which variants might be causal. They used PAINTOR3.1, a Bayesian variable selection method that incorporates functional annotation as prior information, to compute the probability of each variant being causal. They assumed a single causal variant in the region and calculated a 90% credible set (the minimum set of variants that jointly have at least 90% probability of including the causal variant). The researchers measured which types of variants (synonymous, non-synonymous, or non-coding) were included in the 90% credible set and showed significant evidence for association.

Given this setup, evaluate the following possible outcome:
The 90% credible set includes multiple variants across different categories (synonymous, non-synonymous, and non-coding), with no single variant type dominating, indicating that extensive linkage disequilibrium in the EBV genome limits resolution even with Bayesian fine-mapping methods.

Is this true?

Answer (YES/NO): NO